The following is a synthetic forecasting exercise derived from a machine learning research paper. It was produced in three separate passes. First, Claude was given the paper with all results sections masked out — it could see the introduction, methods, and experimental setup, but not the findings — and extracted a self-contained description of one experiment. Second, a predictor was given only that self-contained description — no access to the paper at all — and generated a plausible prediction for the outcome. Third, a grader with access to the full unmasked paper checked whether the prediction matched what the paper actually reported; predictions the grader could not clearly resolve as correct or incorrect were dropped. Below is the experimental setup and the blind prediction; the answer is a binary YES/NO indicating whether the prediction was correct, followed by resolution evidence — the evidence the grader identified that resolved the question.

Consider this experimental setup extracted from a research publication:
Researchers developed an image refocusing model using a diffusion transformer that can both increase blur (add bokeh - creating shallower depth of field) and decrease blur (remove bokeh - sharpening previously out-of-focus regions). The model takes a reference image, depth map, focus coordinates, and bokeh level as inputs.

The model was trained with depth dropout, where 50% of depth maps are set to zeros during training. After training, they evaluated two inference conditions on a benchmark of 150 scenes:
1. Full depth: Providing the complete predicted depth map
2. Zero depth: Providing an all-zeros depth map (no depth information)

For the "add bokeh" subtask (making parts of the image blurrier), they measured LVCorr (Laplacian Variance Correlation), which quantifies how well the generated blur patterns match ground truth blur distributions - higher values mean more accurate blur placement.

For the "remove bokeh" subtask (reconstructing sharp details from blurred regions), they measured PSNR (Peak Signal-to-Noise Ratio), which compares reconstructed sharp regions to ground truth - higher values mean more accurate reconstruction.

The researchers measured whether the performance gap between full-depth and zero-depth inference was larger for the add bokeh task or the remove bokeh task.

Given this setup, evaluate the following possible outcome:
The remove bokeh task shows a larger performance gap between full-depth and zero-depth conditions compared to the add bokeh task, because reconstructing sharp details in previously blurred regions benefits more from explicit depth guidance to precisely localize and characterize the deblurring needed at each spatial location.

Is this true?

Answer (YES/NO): NO